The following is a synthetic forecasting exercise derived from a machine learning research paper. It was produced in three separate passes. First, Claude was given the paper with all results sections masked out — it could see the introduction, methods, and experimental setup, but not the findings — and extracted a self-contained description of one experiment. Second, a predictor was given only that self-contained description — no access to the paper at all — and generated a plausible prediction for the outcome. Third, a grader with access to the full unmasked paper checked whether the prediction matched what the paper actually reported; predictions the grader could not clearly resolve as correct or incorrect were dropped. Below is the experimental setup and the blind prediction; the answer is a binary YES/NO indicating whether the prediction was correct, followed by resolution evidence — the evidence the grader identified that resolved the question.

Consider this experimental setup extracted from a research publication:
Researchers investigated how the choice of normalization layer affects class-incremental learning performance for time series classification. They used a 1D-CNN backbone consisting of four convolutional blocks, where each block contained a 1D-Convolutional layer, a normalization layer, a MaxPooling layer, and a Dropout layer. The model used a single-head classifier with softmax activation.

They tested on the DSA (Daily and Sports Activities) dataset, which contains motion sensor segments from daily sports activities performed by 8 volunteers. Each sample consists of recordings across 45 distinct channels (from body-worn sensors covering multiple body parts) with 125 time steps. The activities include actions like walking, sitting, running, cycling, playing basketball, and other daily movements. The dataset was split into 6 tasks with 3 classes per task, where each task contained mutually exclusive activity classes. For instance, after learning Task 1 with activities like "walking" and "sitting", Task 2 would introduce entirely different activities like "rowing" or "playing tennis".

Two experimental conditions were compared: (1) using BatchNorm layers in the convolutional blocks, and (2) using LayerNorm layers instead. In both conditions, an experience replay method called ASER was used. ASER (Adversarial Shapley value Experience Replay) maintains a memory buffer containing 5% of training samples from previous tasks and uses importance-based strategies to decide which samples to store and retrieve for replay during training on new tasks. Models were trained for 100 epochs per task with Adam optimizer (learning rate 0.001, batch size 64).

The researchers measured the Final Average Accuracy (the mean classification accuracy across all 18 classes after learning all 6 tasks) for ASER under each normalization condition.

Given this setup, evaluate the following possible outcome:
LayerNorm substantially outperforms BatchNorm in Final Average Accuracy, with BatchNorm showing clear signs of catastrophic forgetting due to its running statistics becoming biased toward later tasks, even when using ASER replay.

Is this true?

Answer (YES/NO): NO